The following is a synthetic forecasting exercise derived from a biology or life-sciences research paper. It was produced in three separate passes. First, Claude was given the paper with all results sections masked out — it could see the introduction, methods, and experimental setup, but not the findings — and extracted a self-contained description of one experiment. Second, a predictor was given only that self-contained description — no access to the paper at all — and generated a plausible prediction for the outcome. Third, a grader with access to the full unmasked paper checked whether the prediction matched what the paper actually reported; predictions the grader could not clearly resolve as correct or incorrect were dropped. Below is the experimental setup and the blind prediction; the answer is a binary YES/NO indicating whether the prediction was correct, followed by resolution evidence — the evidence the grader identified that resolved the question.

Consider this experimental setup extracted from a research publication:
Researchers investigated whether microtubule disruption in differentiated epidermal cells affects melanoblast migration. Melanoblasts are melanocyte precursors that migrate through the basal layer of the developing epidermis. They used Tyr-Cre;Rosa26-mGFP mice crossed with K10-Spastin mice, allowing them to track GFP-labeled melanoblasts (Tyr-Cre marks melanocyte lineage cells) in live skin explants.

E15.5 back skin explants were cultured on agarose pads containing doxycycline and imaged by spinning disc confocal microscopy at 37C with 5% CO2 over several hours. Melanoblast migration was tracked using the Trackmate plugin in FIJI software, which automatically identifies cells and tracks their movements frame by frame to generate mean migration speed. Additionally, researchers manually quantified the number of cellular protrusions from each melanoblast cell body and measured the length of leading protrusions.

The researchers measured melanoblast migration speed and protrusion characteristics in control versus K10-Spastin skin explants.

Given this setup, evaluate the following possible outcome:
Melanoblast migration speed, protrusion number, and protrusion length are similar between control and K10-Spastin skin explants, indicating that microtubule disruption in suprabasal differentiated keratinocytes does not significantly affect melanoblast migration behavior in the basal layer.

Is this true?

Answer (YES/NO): NO